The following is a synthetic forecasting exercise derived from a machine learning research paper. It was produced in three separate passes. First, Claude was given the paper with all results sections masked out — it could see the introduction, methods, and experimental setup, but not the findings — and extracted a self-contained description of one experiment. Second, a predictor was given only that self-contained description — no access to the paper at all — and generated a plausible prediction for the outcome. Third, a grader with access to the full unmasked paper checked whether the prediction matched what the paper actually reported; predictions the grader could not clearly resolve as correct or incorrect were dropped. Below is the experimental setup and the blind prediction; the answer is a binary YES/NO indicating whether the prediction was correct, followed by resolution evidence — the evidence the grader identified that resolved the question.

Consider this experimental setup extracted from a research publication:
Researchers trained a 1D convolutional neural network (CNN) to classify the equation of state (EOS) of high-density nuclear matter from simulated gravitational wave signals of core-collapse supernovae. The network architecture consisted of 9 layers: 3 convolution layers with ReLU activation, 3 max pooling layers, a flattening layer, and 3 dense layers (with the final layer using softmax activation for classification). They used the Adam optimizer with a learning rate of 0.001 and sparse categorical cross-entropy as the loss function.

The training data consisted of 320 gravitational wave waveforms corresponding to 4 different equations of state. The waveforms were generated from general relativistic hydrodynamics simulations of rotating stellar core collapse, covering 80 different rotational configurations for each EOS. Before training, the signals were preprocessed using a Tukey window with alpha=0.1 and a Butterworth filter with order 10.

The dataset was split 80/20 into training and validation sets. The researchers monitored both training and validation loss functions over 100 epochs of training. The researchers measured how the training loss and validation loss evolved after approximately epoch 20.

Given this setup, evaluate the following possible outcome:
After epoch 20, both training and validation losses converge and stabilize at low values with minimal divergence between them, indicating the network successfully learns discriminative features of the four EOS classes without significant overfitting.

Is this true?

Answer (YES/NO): NO